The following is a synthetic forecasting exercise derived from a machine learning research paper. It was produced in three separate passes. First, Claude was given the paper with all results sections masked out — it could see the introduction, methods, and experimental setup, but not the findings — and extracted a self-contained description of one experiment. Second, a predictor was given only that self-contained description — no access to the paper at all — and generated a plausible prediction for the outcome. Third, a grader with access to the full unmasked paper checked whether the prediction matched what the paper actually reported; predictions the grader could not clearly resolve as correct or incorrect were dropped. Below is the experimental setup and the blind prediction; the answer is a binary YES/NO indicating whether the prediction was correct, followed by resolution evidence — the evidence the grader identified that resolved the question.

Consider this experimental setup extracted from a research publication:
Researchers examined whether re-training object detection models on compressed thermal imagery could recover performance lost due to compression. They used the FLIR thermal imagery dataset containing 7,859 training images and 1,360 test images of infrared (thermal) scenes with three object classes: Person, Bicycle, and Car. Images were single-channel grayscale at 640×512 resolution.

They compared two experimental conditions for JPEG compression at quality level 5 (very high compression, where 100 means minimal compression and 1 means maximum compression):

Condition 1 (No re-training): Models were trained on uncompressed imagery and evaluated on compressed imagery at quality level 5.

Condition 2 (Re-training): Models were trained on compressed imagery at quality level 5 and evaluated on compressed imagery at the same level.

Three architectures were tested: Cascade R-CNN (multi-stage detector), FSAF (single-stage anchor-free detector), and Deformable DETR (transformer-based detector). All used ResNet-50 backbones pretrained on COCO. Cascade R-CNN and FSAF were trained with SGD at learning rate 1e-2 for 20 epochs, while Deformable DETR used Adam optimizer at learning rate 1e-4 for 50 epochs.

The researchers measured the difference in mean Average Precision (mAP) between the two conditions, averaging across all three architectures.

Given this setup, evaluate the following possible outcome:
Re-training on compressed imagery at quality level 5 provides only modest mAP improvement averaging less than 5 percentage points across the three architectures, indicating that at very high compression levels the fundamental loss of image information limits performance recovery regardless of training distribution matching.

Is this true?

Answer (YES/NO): NO